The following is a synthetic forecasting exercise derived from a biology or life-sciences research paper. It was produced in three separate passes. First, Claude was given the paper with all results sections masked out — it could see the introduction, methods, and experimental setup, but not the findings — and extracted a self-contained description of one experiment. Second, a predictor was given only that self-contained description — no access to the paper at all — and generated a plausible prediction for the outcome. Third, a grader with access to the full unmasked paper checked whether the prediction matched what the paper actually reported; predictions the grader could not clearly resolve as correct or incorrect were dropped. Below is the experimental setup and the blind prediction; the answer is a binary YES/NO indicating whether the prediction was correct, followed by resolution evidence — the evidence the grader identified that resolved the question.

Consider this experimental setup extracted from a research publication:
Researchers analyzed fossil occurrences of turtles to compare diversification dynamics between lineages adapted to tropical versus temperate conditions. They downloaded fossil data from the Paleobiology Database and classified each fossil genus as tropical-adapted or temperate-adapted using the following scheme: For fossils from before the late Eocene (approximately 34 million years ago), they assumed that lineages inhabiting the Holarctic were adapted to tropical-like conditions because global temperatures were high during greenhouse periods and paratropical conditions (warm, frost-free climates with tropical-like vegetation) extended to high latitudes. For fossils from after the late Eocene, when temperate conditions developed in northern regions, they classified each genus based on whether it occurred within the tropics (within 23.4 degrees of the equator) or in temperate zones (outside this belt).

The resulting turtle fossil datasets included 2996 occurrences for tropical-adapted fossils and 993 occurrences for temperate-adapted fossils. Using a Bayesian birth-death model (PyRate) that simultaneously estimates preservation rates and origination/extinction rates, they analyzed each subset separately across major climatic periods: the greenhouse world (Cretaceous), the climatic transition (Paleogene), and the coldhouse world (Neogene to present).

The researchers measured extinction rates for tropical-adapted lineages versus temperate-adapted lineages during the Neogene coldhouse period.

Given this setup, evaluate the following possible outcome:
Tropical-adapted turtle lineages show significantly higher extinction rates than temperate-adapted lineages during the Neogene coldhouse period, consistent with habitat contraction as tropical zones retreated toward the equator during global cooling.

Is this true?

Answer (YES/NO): NO